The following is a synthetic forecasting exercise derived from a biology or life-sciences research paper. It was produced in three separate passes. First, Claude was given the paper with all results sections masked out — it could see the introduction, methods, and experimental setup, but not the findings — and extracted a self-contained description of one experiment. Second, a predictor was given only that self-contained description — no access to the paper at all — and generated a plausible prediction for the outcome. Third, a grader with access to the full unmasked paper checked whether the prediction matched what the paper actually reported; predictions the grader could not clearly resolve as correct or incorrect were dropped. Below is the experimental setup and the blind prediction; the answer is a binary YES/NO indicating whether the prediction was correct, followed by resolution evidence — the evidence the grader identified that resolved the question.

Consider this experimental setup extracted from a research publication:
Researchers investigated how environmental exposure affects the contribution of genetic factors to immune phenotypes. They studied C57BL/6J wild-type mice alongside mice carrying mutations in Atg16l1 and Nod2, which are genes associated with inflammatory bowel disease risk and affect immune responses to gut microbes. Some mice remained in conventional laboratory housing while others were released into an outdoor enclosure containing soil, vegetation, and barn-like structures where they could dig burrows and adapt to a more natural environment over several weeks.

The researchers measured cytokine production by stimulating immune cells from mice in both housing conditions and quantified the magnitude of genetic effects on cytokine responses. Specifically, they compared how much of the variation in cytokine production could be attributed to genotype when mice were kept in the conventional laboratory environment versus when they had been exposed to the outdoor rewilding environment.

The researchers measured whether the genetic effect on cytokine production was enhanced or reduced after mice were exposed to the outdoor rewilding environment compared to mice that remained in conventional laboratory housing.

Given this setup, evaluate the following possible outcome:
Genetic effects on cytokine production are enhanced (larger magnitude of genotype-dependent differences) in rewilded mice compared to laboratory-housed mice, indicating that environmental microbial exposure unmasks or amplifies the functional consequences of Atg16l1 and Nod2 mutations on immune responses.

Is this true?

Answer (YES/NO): NO